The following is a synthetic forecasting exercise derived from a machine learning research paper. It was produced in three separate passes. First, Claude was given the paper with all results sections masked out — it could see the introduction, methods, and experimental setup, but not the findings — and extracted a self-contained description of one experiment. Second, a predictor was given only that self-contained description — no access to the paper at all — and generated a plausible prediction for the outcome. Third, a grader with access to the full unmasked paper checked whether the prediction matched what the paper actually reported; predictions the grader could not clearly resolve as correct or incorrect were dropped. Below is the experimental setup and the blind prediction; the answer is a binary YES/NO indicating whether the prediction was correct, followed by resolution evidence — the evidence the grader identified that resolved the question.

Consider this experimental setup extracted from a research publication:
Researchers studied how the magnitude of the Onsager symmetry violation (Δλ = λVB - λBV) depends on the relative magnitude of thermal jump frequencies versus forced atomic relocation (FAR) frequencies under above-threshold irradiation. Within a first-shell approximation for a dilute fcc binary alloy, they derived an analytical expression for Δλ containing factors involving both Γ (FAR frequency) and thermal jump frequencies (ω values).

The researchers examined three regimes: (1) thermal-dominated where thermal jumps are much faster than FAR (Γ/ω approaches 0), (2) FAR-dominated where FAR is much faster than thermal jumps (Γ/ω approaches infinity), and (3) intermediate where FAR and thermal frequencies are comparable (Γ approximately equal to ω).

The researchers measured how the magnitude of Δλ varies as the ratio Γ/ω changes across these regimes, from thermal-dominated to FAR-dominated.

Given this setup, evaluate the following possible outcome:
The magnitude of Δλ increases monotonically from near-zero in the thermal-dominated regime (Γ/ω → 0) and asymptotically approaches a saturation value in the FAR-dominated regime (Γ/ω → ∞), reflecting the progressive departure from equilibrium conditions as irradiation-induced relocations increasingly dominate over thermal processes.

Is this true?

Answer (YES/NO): NO